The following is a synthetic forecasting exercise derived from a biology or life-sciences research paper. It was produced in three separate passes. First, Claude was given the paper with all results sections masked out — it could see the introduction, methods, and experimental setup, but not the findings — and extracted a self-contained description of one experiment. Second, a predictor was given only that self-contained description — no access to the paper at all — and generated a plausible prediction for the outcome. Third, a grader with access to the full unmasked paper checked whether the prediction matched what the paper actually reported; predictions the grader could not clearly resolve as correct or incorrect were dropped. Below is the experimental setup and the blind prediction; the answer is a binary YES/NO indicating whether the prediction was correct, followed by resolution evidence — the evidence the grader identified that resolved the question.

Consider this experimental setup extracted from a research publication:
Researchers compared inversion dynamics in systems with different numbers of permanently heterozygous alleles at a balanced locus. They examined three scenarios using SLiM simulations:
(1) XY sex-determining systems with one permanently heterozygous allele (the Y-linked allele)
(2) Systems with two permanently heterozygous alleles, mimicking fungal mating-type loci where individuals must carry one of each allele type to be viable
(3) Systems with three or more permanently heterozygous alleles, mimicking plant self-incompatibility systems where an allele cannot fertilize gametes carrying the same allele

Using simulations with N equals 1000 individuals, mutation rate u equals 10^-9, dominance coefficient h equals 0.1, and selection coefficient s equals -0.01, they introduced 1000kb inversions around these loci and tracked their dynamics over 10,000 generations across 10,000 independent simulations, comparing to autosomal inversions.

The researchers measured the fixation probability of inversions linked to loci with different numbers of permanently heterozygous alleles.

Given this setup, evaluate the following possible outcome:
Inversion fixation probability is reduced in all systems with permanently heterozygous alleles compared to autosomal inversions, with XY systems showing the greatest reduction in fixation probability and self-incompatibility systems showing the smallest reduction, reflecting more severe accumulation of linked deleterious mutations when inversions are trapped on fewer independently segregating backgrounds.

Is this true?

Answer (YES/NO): NO